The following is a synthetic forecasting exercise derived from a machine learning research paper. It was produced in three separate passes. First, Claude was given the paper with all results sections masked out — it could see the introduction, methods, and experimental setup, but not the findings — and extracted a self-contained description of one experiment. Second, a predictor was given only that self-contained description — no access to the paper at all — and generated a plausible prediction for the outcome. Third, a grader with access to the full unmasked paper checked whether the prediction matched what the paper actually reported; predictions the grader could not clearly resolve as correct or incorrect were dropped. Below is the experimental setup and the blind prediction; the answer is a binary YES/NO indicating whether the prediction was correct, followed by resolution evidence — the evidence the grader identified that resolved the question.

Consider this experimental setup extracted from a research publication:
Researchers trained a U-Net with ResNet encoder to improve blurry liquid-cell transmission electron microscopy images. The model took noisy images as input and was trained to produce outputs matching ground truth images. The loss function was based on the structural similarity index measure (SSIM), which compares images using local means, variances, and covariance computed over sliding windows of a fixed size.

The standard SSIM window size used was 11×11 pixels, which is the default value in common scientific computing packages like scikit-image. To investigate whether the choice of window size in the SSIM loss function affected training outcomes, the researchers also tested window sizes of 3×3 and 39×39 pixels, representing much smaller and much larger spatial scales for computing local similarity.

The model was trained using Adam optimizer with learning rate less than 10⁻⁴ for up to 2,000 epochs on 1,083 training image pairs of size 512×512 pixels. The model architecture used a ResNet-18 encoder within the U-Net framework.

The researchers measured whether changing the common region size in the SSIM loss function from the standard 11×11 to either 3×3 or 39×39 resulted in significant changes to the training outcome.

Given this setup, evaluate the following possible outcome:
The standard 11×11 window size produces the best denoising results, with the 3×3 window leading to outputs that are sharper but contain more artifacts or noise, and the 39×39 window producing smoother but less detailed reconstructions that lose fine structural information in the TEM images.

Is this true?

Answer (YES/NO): NO